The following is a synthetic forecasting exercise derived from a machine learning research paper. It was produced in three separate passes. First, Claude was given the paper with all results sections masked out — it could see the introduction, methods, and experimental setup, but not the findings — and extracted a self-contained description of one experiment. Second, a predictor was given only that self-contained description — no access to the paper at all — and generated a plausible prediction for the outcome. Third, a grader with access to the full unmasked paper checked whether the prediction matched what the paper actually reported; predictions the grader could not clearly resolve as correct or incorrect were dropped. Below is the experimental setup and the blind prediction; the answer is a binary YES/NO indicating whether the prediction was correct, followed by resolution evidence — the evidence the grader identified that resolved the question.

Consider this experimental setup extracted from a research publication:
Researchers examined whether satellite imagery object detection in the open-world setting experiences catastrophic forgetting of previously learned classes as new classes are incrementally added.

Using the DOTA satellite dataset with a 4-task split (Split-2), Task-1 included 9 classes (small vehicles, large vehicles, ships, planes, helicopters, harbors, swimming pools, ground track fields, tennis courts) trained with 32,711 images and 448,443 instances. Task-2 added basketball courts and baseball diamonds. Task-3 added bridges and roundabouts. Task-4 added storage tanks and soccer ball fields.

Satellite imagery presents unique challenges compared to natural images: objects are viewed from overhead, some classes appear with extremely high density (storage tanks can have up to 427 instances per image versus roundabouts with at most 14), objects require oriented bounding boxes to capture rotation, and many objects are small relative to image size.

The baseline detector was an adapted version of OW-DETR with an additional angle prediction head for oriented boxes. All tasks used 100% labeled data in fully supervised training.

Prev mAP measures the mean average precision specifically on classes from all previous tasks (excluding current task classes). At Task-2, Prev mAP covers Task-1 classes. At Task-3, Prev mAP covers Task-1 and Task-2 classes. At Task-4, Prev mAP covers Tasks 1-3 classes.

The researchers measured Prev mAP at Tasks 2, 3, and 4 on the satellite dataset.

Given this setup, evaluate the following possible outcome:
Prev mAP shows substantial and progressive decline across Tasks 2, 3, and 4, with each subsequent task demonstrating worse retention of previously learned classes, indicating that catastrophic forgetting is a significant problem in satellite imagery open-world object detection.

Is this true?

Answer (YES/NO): NO